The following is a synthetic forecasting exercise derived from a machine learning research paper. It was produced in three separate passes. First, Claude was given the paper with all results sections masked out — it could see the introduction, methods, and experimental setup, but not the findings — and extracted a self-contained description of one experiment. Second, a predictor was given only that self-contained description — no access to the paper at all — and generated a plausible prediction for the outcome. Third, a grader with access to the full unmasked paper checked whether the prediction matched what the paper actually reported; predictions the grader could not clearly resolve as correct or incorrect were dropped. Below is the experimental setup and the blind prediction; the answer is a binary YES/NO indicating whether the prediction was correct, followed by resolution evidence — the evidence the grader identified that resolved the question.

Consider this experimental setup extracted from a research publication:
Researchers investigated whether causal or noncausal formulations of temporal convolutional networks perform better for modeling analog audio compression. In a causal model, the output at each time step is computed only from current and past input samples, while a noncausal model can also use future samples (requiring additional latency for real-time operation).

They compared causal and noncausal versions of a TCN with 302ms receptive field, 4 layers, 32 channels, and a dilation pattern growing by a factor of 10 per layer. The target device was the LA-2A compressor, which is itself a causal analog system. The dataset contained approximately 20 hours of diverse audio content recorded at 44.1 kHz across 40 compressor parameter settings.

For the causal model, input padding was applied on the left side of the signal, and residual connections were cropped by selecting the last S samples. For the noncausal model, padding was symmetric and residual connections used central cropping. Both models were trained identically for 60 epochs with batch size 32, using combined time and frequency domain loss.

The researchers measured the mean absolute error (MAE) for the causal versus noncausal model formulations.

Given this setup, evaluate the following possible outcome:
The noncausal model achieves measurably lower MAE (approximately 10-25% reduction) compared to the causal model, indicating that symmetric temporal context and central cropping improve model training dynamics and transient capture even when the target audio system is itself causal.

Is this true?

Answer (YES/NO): NO